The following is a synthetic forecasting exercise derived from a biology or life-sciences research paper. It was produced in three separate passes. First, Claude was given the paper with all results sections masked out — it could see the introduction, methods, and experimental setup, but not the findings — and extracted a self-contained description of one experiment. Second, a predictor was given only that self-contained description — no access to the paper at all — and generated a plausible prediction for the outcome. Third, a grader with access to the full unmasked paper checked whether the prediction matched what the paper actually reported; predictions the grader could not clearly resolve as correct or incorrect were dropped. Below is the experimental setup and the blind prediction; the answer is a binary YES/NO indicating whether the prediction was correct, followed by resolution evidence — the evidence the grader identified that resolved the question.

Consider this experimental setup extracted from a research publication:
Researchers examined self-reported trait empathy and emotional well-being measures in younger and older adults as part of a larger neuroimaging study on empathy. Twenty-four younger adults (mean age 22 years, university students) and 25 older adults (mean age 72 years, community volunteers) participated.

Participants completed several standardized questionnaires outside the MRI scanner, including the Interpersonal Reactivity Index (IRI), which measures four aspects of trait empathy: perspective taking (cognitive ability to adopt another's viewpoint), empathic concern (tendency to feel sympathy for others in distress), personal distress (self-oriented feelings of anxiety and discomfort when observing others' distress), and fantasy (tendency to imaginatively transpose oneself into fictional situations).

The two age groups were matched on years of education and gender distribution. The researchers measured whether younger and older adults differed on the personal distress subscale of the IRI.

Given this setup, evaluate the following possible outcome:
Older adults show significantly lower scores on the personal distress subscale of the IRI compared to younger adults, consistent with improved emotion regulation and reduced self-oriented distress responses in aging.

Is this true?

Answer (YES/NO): YES